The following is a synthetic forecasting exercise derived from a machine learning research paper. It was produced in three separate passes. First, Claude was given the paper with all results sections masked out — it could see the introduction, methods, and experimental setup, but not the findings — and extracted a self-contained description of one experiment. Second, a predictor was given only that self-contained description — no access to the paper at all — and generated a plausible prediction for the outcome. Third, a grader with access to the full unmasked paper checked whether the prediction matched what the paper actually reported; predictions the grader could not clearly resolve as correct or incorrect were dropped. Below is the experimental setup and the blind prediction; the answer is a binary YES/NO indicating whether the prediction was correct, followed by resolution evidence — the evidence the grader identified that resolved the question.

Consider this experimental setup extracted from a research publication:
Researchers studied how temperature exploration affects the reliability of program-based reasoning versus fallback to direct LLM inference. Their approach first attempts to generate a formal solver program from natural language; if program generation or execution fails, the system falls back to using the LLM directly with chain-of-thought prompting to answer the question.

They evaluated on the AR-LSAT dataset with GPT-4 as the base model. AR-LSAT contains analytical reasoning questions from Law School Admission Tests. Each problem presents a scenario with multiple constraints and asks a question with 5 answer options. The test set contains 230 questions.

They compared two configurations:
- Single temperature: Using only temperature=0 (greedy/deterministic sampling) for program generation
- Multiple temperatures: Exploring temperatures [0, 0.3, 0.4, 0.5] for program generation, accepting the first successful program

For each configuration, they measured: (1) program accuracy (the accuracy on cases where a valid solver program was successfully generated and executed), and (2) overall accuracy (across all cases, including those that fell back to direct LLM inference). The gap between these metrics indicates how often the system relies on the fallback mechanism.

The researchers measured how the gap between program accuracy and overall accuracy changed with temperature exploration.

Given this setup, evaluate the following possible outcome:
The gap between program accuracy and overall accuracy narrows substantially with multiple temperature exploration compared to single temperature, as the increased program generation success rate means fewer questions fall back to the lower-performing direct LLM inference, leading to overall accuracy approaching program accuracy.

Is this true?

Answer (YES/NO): YES